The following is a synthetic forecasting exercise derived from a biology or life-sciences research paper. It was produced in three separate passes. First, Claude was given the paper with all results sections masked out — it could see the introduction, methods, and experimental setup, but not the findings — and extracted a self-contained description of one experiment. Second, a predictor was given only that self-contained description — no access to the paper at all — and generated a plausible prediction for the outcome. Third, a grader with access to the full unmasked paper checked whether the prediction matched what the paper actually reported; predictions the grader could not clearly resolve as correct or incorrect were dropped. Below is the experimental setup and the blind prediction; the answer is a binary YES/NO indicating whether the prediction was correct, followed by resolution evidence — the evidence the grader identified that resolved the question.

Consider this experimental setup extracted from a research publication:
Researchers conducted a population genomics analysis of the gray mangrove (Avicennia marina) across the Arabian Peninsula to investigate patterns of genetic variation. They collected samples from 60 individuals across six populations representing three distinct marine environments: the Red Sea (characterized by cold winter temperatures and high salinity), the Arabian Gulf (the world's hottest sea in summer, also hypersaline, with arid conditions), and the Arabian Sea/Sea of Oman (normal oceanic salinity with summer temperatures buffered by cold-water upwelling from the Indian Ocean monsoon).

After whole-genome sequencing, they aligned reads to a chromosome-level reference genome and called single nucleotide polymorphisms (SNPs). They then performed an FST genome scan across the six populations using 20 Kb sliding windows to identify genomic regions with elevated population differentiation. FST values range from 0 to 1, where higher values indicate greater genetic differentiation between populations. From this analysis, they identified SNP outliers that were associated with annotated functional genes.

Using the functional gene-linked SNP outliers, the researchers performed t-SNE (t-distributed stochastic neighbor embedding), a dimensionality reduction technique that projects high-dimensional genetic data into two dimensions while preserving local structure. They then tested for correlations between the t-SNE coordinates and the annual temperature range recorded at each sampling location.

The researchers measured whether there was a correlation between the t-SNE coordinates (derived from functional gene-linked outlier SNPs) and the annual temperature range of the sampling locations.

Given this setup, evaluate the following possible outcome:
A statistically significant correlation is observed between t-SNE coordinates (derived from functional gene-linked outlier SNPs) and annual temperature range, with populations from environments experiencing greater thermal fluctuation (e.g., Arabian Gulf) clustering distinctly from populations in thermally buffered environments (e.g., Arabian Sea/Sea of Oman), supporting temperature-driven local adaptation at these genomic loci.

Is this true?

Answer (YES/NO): YES